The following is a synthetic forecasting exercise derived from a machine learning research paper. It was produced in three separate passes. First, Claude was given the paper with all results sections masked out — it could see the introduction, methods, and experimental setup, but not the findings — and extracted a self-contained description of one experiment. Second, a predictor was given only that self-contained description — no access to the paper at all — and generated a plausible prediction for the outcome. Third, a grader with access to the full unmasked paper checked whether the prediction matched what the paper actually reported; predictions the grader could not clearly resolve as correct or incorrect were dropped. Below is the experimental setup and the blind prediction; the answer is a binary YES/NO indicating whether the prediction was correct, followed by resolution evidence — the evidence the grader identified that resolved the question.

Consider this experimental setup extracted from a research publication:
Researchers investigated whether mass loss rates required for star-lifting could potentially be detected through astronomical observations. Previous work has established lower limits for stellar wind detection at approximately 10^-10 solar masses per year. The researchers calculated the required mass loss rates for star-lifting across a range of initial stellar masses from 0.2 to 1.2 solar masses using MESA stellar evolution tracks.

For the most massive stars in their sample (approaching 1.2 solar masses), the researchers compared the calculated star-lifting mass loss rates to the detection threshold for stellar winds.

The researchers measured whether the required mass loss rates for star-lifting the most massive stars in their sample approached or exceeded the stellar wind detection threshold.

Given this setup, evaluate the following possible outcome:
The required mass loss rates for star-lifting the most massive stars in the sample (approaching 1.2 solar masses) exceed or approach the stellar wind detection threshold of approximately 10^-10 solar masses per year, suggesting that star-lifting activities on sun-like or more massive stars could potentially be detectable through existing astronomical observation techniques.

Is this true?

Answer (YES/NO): YES